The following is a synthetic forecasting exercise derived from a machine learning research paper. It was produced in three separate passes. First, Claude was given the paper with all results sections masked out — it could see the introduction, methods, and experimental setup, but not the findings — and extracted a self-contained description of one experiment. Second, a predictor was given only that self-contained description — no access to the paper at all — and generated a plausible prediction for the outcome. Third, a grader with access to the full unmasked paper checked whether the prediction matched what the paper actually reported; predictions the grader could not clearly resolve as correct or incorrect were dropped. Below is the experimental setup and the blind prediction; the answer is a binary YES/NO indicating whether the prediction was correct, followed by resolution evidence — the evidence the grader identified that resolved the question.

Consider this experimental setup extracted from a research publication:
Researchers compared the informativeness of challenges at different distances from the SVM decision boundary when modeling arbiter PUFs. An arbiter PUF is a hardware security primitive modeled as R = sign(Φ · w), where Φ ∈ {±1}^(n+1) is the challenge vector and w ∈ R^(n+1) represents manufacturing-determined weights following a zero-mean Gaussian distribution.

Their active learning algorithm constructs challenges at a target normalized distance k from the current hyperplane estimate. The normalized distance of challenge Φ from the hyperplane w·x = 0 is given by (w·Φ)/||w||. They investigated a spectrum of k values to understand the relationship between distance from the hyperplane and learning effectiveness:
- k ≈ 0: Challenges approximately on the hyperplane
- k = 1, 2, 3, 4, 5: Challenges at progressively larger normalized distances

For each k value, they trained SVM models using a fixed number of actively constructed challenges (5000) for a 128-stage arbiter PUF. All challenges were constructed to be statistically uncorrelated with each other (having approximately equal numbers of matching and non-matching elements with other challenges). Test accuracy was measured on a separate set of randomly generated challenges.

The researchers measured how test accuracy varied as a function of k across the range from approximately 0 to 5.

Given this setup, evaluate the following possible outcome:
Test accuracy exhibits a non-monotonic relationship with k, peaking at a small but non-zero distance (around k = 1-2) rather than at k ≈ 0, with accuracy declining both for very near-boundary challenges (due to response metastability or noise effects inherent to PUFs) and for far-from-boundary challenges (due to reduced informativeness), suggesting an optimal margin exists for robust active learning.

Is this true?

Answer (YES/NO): NO